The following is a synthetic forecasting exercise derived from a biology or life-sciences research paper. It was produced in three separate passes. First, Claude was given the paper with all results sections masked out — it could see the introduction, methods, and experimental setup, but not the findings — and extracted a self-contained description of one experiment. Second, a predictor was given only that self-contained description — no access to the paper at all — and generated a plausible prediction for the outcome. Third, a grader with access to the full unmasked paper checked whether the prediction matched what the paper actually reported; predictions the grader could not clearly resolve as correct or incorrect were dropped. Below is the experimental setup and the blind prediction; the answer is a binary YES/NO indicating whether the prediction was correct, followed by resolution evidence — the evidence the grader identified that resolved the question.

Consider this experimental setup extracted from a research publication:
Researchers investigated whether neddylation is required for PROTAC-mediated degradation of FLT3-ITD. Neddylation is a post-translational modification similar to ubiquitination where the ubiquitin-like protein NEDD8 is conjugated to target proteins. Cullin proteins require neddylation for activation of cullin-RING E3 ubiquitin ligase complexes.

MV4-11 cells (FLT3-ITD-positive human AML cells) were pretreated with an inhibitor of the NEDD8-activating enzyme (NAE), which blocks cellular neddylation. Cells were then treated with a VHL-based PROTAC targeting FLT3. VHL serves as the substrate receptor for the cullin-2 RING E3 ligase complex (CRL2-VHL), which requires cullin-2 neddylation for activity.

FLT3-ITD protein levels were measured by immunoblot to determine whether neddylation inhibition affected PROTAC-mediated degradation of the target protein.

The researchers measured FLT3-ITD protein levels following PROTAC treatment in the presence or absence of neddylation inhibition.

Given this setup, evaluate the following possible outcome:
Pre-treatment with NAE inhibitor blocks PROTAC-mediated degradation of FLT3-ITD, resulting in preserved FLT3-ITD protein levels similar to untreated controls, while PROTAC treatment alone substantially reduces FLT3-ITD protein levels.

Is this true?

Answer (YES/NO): YES